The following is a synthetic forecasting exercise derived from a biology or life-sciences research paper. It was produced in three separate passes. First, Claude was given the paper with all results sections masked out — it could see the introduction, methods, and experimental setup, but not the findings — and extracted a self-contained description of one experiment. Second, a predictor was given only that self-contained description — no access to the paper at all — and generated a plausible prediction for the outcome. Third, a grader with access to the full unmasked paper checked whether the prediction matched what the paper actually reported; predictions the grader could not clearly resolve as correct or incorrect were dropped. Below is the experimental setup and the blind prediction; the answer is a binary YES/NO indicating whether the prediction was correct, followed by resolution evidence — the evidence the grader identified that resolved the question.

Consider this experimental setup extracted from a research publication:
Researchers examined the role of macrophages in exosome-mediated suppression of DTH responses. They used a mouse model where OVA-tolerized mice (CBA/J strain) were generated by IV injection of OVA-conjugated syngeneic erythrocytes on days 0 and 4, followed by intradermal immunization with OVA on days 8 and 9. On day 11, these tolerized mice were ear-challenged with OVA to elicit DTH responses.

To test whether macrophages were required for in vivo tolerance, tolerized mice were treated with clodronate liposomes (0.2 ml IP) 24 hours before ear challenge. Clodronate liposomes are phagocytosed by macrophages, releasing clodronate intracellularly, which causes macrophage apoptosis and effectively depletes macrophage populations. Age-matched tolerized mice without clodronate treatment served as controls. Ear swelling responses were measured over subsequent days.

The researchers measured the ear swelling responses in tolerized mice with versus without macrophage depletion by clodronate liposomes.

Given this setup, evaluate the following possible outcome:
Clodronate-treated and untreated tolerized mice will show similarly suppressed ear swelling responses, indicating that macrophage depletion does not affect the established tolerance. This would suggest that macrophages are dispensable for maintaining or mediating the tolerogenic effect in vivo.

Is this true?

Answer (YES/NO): NO